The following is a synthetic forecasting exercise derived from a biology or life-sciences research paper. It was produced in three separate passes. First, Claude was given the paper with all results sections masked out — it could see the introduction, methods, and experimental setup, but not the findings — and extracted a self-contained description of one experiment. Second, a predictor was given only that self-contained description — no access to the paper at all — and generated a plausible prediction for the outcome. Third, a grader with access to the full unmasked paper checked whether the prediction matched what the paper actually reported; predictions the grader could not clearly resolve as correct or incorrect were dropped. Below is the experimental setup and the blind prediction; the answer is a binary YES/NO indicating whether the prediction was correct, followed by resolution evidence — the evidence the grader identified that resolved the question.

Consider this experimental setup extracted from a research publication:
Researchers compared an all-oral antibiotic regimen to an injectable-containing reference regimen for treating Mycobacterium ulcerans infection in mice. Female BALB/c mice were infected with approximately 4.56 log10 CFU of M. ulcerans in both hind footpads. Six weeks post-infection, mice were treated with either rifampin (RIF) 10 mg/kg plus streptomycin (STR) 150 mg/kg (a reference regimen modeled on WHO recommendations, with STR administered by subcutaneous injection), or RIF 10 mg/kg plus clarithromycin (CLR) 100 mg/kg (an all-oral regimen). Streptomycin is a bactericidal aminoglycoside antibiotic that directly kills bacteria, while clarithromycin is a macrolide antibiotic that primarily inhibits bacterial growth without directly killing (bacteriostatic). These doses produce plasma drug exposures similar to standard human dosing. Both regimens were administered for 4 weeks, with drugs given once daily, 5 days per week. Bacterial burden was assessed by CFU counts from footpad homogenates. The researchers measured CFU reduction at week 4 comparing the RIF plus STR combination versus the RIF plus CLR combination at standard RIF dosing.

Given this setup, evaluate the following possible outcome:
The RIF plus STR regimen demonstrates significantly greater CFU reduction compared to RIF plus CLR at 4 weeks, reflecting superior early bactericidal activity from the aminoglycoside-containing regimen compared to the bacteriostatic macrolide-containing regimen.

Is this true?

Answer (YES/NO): YES